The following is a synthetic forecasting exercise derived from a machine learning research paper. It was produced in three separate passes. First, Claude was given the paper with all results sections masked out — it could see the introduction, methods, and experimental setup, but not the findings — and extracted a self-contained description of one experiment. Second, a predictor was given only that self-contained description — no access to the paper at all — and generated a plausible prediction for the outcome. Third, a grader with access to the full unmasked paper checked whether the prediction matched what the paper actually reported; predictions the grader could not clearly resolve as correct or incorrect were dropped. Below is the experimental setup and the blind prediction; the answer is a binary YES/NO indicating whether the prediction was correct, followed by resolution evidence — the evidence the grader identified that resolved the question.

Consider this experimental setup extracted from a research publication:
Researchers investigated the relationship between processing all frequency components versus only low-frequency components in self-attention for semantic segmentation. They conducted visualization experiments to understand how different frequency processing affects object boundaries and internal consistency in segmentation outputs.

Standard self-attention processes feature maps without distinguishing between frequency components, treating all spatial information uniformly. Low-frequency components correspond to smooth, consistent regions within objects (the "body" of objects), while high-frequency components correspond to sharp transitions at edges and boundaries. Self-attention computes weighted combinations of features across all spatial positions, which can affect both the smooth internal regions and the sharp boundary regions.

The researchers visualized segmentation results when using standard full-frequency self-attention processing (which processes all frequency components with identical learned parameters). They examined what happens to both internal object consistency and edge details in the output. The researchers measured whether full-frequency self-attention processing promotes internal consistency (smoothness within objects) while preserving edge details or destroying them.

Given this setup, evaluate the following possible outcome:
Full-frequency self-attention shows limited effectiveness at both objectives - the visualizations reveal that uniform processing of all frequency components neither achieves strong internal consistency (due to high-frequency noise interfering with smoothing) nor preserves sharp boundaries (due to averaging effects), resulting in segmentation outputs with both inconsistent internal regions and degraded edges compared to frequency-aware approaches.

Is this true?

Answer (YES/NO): NO